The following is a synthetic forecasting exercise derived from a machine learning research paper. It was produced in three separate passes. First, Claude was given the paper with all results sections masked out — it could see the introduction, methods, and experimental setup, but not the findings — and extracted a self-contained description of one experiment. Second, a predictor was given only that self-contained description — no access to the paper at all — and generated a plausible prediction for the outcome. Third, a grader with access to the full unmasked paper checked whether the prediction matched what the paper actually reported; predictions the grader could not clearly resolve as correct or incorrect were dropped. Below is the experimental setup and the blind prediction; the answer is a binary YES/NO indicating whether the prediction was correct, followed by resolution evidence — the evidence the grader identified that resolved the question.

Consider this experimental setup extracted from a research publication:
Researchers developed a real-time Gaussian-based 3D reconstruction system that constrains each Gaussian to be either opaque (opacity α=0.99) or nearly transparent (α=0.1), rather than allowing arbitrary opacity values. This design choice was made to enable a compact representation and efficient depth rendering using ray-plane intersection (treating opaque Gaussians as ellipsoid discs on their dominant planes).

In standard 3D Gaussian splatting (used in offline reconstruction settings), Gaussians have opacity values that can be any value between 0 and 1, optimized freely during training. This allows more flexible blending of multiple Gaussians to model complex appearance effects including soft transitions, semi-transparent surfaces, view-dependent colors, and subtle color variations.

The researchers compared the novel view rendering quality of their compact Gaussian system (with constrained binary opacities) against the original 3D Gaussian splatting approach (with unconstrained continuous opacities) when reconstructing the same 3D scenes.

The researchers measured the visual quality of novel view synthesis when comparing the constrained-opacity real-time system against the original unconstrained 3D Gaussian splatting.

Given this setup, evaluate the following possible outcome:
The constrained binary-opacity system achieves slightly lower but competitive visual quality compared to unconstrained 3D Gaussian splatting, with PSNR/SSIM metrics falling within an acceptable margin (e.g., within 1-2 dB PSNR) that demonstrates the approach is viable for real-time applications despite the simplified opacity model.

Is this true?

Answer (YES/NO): NO